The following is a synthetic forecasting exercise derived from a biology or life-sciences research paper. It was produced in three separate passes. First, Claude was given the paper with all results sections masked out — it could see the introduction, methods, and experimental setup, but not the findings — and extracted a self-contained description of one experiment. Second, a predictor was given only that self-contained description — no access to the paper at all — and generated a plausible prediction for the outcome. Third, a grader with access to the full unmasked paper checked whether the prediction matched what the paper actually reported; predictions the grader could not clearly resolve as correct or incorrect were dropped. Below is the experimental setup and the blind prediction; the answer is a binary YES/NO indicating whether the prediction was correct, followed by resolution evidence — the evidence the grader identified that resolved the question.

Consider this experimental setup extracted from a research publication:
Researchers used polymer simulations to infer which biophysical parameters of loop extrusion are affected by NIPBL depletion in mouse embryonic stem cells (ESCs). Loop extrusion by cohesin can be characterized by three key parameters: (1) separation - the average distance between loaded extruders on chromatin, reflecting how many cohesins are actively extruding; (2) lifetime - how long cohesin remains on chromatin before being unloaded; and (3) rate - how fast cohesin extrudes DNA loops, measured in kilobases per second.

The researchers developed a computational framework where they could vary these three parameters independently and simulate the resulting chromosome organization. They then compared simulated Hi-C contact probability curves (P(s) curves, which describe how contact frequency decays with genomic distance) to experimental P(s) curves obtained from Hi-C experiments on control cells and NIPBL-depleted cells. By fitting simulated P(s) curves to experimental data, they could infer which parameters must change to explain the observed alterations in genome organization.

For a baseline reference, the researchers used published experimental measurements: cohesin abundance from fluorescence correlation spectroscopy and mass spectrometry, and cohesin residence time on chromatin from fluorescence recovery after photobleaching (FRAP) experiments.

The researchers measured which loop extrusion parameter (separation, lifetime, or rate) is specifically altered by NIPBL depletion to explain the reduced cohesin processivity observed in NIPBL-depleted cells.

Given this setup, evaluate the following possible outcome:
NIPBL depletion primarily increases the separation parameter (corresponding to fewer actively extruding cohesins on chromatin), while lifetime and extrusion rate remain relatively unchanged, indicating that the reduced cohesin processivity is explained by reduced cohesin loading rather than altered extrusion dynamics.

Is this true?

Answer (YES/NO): NO